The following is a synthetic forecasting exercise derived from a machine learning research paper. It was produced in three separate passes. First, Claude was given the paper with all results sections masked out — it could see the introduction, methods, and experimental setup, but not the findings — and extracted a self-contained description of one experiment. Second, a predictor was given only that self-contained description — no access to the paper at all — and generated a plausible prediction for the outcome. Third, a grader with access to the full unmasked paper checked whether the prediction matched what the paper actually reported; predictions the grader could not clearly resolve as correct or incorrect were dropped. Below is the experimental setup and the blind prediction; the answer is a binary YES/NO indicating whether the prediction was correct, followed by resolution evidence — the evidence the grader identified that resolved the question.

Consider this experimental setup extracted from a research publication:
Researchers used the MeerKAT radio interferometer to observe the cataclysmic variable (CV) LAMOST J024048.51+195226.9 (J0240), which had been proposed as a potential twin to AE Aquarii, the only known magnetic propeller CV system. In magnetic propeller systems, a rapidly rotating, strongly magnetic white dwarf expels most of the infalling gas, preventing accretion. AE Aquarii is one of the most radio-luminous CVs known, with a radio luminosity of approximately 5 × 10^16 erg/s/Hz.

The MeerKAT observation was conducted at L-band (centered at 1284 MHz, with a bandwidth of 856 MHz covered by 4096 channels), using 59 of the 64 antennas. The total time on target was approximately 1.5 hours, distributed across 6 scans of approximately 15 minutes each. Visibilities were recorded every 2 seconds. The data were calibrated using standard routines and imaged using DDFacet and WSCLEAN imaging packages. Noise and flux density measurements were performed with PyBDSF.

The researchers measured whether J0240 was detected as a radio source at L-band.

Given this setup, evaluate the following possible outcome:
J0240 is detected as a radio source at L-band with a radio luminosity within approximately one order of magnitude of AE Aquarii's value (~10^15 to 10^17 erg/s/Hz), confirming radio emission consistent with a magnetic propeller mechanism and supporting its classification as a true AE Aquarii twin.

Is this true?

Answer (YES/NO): YES